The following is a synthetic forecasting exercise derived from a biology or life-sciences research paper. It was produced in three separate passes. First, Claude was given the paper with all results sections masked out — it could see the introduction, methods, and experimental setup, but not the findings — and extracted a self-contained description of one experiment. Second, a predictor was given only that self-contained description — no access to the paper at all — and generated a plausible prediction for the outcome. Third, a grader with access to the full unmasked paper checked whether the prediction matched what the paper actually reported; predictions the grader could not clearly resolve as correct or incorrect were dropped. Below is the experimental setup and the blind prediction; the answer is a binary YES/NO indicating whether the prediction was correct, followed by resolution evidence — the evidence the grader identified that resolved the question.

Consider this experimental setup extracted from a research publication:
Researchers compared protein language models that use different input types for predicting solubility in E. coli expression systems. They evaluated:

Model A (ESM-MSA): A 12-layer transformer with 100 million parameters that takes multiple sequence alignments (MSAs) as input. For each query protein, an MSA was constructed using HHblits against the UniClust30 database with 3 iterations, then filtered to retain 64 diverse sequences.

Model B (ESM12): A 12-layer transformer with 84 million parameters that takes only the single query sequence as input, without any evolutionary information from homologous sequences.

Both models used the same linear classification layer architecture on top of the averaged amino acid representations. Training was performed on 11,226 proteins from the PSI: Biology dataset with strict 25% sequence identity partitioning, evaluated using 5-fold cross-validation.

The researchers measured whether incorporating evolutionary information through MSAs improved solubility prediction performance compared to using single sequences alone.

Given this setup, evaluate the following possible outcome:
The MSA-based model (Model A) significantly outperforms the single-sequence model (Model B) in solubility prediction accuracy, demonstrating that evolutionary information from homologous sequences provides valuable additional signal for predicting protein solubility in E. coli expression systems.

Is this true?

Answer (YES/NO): NO